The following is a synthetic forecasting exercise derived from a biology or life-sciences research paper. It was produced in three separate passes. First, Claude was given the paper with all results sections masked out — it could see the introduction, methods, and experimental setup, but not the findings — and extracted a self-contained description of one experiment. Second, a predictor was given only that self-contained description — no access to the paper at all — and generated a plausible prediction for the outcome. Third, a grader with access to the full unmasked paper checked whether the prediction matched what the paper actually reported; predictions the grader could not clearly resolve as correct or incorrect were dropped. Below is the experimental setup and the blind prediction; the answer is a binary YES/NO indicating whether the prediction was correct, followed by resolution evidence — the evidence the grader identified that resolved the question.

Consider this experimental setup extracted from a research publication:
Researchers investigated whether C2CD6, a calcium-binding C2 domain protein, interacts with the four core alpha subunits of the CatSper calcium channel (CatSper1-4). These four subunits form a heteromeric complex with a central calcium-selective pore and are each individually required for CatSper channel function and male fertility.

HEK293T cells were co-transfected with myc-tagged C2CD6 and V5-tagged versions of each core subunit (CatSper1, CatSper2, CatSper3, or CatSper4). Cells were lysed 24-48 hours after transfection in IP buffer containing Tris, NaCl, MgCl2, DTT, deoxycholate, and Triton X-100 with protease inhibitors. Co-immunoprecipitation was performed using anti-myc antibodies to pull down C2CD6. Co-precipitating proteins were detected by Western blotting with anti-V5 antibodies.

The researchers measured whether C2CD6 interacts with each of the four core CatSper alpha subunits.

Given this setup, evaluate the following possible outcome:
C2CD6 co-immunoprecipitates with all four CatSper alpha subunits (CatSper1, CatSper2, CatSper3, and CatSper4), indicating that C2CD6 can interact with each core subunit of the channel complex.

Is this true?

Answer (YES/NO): YES